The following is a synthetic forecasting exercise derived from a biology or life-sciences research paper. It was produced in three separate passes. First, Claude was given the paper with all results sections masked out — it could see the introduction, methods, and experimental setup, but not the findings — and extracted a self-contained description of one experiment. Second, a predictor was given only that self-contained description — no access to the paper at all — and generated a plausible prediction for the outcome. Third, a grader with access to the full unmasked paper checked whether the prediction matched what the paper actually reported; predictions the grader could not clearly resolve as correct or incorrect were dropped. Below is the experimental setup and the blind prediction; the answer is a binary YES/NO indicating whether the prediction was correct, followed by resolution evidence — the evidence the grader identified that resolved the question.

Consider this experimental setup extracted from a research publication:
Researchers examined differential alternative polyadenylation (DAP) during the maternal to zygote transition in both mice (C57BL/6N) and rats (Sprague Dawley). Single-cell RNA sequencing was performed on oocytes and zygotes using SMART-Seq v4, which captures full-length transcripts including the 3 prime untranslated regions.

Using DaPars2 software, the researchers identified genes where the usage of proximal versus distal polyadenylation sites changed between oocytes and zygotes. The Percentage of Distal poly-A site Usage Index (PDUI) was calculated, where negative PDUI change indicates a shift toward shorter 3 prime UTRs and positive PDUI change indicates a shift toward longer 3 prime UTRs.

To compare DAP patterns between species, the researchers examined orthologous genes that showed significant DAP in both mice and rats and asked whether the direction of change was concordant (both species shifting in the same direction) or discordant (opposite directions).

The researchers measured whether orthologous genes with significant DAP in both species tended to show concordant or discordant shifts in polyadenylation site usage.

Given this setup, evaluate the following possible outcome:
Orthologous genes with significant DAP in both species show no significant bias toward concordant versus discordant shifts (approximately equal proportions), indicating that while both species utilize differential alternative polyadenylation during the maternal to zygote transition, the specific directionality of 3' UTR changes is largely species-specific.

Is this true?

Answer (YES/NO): NO